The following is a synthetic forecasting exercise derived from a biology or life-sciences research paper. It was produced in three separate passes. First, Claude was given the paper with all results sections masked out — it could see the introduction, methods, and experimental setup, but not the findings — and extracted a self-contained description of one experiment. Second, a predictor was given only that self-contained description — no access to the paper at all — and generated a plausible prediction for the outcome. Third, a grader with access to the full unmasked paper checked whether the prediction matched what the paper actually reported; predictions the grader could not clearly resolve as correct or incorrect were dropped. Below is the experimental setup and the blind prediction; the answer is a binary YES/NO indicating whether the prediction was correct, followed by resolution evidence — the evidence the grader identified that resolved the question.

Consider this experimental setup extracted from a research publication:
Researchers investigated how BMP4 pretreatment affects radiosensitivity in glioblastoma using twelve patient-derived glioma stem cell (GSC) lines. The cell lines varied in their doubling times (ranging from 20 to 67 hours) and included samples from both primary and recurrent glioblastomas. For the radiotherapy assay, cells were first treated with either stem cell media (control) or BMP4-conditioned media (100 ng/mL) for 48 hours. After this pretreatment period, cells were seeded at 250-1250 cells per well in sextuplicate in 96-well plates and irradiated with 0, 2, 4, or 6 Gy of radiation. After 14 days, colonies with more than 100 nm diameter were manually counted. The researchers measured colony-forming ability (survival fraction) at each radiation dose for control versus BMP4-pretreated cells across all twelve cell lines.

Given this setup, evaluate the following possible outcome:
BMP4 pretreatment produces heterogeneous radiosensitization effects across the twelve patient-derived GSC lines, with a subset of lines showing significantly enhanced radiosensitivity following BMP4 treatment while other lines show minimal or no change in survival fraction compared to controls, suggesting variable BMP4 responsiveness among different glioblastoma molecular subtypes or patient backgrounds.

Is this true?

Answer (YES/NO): YES